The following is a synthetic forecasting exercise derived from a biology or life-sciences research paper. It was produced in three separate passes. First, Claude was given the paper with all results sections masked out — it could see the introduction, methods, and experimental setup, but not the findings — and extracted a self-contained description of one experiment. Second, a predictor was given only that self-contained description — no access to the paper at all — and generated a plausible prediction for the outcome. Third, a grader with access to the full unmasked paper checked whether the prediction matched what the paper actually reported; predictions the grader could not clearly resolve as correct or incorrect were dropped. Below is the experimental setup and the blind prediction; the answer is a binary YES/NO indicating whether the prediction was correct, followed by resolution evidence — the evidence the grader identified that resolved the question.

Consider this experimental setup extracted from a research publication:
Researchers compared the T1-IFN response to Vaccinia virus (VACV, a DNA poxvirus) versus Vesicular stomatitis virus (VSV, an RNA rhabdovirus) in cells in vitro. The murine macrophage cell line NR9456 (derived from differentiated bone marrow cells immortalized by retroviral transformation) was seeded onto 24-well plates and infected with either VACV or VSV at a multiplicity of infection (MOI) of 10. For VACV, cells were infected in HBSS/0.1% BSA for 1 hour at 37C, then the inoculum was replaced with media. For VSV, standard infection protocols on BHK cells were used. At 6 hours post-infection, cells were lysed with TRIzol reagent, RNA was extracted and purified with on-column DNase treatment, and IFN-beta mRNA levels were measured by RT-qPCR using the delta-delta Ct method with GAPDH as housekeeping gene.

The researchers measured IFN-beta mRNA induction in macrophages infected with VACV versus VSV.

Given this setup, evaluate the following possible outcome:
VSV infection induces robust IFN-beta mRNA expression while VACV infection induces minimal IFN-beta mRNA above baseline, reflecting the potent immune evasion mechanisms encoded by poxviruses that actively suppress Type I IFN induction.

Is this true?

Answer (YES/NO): YES